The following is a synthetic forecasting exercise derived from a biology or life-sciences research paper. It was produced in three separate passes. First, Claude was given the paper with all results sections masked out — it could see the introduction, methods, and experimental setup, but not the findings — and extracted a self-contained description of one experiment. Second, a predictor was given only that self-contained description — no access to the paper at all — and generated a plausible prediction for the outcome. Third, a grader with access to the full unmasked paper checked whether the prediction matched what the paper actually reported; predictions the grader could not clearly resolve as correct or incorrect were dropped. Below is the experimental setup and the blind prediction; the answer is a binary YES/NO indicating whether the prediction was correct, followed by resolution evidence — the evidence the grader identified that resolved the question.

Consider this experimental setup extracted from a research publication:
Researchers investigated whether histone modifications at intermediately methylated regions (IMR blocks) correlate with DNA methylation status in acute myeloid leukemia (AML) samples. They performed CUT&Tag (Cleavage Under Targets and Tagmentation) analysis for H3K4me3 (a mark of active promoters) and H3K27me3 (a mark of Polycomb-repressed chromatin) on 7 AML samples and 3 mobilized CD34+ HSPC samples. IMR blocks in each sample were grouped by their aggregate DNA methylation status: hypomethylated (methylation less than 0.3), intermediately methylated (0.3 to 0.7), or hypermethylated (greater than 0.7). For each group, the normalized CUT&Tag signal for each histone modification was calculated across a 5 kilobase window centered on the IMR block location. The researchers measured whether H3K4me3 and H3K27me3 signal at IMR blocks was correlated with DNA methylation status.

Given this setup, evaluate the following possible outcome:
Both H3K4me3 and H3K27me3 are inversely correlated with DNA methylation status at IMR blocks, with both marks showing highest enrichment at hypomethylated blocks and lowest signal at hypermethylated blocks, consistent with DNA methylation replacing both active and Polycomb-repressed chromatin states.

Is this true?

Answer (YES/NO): YES